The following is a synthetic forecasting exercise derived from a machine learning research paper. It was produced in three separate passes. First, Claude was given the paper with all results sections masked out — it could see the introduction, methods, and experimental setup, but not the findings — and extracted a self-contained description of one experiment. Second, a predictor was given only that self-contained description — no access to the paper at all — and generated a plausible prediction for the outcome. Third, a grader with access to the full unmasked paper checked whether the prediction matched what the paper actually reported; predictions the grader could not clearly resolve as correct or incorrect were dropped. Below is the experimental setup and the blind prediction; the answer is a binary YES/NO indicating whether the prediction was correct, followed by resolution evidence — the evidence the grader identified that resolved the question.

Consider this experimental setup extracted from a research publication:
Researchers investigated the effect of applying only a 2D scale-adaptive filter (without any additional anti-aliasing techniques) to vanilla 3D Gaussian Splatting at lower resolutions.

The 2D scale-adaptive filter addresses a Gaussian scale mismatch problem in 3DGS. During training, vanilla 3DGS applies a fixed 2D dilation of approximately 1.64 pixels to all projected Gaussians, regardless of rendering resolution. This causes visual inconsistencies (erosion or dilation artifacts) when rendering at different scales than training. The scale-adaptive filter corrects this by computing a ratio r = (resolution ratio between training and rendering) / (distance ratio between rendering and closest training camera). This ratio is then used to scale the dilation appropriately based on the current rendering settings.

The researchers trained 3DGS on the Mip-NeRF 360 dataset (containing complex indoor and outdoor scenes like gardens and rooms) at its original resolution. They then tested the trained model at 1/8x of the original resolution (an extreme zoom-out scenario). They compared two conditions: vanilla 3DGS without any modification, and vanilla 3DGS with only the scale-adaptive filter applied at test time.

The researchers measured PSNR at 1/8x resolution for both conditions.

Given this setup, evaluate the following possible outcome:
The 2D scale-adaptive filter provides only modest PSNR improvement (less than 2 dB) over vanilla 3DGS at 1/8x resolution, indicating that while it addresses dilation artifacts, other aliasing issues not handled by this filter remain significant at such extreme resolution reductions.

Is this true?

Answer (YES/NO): NO